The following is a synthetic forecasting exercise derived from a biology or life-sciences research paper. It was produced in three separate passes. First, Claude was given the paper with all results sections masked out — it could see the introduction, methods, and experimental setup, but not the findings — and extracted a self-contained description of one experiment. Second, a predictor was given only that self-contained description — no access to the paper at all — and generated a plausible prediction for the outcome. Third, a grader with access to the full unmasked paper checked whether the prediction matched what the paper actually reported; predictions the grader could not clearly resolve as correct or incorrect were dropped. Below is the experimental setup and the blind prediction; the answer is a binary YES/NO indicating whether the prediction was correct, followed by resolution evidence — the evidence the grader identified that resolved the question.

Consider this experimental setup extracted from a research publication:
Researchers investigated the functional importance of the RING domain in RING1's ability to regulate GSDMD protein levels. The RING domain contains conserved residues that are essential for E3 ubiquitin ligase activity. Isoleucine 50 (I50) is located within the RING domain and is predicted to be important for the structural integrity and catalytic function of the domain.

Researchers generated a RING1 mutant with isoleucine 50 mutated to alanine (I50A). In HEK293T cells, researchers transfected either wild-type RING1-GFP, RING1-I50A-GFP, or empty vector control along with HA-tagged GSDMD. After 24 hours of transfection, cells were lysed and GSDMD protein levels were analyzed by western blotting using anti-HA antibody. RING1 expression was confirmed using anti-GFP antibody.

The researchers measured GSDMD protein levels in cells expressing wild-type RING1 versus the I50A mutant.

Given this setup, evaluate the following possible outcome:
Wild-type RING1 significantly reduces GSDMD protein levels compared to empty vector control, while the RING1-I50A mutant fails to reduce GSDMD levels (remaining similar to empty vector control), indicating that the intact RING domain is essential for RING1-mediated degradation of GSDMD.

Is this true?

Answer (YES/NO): YES